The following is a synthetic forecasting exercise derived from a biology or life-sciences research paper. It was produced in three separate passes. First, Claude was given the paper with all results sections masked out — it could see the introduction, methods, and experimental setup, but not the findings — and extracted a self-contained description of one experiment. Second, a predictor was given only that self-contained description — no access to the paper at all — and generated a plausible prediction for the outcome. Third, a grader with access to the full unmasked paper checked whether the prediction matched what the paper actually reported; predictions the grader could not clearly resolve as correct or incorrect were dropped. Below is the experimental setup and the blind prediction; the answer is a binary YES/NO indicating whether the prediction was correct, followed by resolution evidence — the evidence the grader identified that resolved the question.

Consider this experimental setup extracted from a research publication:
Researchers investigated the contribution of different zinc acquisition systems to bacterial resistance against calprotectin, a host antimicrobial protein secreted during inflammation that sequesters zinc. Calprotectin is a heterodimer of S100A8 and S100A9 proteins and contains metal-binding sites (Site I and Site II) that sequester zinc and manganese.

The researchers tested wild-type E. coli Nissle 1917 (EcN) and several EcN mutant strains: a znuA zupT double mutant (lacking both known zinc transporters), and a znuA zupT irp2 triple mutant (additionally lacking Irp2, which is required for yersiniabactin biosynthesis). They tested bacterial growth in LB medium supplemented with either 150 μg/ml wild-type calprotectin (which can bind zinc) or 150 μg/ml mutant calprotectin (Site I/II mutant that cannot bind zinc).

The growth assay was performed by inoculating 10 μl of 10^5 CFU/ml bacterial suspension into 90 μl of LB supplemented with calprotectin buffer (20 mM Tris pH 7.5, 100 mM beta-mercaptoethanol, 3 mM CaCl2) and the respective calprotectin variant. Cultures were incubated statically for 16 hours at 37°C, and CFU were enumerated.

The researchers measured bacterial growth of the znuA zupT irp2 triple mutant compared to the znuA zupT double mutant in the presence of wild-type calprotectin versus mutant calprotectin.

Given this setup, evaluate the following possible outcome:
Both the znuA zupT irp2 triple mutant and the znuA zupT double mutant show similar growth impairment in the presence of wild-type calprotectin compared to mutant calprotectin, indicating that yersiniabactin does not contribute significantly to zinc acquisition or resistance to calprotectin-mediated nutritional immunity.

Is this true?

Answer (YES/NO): NO